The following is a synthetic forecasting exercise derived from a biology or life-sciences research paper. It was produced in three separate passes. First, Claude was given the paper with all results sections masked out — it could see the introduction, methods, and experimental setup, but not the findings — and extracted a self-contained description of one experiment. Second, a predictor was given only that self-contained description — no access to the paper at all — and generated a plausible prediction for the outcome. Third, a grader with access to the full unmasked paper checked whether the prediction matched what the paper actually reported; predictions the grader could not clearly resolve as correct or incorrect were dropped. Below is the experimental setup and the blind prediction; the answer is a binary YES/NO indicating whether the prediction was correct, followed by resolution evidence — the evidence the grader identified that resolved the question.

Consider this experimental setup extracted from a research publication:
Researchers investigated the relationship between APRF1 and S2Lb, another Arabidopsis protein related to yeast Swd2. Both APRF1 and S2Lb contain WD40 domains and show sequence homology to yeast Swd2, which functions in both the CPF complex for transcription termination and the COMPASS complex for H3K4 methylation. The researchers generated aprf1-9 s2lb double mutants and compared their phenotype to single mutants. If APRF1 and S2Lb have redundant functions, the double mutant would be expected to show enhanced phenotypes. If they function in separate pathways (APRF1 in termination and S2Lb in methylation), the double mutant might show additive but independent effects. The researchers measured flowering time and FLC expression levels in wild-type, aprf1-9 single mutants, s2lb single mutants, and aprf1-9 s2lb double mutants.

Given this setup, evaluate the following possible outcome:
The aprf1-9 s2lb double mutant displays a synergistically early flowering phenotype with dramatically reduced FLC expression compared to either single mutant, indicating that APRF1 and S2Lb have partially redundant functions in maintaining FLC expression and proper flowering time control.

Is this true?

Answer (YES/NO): NO